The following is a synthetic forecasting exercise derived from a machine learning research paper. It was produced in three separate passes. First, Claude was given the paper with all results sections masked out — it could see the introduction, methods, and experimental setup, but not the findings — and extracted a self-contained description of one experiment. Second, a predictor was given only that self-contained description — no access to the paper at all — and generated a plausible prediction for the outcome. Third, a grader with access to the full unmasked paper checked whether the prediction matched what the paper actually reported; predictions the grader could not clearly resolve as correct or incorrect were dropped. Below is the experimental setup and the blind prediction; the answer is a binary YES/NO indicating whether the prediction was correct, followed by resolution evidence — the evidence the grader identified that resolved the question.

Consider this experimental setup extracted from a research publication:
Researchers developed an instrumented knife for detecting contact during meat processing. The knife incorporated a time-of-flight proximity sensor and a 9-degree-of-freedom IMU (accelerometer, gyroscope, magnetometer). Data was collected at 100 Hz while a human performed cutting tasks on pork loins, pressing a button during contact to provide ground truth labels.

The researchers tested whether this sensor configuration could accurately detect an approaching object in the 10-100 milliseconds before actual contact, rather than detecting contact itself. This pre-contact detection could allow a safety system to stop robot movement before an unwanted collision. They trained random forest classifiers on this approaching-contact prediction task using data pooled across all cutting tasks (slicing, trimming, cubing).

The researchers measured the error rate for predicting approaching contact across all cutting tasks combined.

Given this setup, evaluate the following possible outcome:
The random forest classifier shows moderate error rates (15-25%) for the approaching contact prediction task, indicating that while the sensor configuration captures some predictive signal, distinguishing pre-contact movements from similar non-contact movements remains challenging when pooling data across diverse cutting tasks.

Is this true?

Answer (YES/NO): NO